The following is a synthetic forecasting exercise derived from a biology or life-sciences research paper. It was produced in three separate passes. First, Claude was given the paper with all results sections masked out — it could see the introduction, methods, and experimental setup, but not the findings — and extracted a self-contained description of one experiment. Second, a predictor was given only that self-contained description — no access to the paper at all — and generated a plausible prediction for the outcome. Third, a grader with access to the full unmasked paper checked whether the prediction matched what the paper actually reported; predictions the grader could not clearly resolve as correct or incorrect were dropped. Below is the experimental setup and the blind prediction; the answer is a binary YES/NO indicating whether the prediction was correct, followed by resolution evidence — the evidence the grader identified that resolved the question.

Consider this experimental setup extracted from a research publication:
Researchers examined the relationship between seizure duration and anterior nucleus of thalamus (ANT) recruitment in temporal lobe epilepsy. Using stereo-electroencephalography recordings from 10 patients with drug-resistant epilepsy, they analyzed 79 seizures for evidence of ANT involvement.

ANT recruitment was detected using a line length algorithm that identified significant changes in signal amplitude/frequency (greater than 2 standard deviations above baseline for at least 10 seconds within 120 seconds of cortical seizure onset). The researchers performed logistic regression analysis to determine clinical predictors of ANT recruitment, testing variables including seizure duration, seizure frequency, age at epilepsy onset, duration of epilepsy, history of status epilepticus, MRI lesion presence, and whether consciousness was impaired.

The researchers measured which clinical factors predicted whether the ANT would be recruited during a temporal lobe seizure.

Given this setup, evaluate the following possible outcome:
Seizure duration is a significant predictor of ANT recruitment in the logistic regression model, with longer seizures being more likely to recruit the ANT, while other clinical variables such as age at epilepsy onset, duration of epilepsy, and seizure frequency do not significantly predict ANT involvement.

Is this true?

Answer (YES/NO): YES